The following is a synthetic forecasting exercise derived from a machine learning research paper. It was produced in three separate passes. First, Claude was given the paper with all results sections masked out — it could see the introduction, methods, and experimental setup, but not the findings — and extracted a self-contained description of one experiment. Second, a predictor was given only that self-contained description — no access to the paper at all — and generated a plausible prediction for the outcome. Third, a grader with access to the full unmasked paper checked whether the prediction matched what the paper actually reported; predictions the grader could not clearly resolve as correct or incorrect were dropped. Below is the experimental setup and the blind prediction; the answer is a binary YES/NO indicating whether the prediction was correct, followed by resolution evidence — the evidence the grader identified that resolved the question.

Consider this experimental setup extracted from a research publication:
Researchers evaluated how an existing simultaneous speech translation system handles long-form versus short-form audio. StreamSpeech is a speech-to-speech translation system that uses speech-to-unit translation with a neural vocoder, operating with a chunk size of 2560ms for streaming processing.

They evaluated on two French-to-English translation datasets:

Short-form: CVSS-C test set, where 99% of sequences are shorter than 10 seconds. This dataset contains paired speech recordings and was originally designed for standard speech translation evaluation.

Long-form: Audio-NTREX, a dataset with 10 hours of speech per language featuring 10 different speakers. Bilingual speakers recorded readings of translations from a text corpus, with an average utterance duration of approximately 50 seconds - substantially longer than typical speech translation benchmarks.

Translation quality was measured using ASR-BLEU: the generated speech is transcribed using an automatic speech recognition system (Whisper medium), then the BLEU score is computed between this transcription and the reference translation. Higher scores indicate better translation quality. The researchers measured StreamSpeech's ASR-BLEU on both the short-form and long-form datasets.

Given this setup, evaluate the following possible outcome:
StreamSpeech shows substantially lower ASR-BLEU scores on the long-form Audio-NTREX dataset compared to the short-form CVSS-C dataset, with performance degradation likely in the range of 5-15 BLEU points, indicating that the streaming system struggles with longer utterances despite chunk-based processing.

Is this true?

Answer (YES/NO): NO